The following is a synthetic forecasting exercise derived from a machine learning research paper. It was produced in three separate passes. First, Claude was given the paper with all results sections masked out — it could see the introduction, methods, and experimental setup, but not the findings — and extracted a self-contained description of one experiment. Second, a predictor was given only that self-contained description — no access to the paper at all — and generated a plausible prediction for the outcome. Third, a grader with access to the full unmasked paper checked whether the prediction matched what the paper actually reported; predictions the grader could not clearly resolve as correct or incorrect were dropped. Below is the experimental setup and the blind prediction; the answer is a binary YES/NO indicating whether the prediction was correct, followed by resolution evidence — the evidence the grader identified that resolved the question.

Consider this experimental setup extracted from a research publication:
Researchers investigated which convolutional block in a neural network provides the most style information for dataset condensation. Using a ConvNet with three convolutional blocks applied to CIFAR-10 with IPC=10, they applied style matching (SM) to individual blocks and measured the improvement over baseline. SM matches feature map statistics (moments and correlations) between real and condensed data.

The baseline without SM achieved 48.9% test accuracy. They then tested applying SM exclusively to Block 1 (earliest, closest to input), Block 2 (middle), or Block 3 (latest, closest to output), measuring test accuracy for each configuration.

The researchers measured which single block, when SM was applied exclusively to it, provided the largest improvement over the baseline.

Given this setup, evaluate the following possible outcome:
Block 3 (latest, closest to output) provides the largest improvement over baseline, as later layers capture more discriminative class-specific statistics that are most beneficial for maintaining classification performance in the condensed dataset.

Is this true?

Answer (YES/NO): YES